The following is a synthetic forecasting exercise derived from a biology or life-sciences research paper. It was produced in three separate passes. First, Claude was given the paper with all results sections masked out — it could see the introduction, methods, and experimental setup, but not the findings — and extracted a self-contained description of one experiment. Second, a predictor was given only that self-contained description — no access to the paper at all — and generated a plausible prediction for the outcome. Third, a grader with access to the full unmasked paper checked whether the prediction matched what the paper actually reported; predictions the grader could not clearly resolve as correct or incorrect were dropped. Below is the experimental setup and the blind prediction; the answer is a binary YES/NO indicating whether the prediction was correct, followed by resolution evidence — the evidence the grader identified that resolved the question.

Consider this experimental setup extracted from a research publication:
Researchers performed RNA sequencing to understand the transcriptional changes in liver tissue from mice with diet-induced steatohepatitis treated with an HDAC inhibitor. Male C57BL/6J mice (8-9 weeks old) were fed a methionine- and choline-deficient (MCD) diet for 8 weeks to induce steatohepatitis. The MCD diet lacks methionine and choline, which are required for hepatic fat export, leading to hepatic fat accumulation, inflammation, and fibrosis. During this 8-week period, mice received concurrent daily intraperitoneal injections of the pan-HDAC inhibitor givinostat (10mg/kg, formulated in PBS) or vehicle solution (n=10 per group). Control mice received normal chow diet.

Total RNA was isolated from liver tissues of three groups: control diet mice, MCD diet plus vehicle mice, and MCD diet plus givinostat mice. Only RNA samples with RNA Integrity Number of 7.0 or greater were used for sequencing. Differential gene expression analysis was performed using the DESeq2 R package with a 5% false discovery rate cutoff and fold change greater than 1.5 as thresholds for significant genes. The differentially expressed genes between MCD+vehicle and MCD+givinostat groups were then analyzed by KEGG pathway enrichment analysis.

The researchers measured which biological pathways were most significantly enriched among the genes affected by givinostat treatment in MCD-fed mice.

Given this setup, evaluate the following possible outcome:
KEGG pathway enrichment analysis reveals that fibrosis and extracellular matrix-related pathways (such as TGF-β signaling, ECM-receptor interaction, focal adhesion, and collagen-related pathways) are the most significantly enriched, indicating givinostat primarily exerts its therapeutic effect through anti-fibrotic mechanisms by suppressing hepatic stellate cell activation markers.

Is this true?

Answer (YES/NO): NO